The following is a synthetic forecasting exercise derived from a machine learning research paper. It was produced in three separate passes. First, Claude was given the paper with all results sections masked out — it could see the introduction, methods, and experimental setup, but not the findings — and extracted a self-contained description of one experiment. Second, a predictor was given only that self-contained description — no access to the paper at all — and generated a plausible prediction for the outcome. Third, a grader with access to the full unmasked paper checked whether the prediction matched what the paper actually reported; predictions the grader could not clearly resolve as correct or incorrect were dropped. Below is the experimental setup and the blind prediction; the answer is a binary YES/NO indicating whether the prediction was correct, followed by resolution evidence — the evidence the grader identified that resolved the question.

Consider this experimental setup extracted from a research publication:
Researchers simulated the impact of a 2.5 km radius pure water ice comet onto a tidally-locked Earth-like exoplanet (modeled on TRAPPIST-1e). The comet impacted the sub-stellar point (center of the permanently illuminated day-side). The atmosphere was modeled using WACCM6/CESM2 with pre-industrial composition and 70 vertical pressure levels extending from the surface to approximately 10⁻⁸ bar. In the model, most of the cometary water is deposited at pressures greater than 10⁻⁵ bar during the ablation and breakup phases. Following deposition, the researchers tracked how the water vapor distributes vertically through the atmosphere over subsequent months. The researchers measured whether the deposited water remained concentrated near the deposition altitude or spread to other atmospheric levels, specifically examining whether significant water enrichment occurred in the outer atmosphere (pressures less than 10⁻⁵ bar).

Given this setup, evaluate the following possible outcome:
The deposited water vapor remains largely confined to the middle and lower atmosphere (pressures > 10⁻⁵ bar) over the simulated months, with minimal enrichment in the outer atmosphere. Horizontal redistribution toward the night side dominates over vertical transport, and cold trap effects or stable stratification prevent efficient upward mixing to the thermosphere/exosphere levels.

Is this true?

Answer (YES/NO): NO